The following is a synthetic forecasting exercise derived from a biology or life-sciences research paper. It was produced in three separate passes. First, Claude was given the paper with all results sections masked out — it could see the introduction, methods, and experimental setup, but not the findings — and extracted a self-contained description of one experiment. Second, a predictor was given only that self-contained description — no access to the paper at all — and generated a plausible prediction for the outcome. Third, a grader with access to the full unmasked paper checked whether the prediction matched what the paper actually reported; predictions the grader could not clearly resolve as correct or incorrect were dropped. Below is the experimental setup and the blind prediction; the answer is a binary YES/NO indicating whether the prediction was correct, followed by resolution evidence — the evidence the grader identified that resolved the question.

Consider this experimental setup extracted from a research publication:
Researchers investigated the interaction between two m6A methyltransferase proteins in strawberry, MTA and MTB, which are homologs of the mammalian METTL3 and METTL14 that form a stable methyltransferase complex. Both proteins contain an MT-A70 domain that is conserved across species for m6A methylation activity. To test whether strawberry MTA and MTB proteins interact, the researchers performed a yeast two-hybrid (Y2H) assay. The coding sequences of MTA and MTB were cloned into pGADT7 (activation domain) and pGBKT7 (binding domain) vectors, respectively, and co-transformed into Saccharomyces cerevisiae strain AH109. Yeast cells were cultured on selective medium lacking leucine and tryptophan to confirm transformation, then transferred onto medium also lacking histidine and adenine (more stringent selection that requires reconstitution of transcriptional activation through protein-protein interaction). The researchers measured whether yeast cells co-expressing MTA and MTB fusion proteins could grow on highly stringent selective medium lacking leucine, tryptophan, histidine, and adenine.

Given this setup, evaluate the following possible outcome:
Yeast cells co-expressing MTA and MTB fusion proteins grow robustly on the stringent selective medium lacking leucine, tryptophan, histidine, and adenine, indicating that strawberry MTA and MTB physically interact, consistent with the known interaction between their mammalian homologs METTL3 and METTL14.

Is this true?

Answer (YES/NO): YES